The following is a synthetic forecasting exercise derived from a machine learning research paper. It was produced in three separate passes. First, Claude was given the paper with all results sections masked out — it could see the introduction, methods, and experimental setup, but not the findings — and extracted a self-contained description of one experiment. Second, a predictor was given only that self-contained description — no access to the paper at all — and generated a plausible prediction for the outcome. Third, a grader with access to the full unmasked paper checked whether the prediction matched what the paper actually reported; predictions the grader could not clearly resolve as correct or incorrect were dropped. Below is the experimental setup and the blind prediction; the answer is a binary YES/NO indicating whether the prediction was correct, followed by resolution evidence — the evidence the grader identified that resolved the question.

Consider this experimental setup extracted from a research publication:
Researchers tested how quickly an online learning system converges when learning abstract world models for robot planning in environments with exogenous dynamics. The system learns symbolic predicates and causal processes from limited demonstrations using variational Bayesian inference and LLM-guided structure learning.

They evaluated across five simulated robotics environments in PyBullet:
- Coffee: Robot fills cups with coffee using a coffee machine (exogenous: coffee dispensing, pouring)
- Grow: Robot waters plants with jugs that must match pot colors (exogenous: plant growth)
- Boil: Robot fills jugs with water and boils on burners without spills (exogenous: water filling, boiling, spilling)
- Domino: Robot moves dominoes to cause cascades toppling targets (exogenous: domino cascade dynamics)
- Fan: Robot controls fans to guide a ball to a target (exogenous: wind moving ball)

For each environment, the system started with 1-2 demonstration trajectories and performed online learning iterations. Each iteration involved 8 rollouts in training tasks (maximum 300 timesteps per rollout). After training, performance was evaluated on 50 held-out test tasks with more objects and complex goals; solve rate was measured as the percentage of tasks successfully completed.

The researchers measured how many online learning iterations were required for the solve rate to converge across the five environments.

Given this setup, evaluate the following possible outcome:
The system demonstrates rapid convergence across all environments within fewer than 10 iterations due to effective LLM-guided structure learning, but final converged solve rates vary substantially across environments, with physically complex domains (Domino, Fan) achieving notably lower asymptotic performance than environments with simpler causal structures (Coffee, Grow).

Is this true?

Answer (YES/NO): NO